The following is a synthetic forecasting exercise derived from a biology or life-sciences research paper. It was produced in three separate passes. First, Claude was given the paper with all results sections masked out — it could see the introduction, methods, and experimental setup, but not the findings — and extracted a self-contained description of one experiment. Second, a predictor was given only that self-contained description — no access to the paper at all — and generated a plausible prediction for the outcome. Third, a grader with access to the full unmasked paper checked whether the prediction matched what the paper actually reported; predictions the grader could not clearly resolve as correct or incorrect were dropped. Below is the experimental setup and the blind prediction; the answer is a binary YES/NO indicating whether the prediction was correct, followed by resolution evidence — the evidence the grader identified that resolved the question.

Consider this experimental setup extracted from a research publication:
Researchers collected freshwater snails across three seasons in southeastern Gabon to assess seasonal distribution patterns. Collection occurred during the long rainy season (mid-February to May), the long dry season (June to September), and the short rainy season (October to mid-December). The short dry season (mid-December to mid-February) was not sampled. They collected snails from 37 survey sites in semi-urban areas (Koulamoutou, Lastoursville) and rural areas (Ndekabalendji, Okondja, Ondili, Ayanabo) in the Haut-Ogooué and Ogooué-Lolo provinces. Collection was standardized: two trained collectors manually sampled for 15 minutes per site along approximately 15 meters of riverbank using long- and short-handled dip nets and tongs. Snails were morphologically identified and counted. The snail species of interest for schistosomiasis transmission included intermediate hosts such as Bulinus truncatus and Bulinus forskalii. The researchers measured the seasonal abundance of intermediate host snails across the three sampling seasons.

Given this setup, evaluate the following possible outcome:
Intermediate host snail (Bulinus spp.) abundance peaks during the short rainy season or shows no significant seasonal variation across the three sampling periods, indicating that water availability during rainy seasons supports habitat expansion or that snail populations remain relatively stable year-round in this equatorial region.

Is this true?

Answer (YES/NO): NO